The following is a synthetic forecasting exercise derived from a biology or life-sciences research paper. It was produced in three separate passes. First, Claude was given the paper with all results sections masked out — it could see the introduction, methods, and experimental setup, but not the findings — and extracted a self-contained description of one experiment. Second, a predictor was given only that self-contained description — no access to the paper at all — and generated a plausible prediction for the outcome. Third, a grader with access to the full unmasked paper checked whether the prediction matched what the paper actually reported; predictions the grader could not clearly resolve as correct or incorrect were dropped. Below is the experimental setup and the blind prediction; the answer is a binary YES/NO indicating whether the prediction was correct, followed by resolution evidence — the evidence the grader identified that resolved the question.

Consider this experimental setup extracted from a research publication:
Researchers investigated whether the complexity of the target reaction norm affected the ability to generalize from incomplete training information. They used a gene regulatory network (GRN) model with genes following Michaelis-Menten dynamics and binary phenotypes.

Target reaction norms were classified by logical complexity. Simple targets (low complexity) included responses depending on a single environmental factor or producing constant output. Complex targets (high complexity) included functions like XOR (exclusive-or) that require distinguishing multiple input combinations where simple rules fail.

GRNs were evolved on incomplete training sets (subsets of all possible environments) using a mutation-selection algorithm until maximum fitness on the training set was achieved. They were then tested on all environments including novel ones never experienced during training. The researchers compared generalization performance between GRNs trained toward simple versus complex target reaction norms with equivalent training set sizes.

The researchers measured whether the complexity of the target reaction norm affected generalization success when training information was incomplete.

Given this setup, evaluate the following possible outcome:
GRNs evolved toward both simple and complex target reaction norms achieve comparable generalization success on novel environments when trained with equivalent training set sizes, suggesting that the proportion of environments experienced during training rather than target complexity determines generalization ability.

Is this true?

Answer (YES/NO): NO